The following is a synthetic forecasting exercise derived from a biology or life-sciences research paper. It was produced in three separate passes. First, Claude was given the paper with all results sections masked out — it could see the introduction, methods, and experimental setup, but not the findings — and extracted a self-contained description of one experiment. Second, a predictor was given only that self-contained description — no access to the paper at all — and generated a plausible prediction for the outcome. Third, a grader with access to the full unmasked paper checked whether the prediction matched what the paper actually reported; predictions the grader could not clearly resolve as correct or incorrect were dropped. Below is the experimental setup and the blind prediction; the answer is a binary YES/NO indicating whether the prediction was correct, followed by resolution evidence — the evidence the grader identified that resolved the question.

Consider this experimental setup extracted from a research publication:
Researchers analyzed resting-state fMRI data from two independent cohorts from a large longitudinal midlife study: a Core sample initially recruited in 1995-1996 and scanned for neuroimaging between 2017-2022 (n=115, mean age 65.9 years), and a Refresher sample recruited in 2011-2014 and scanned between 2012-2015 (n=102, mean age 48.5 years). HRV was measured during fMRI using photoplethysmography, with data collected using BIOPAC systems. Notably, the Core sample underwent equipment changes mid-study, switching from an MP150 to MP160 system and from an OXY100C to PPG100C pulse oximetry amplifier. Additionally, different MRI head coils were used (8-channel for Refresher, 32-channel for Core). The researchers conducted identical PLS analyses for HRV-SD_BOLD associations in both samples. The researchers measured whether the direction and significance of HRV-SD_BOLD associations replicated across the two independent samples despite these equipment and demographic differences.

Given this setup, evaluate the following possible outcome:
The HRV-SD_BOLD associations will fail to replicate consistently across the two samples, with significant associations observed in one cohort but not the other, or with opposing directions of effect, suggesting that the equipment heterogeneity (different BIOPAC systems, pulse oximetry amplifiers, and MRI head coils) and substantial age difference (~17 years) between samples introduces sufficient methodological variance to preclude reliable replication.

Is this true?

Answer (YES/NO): NO